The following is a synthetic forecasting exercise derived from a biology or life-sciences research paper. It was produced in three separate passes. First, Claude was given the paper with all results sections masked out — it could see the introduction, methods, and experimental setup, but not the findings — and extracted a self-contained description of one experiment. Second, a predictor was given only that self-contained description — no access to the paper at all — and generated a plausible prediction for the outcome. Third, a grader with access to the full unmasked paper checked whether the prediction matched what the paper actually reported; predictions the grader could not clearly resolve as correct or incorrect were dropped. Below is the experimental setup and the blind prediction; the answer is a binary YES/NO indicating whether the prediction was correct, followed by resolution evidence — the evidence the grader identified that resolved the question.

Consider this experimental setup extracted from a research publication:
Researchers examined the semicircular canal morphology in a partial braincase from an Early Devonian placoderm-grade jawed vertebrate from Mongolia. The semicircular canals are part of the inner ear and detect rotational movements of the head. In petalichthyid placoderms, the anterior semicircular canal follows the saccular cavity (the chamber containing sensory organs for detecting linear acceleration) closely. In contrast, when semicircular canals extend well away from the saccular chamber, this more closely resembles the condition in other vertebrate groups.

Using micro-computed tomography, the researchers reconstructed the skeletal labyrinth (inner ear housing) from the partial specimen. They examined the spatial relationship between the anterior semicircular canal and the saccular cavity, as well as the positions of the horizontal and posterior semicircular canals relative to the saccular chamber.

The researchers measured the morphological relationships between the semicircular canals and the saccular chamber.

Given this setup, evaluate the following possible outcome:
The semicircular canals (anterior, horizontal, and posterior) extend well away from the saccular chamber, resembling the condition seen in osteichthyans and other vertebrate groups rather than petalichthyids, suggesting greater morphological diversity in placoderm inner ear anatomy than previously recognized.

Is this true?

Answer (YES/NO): NO